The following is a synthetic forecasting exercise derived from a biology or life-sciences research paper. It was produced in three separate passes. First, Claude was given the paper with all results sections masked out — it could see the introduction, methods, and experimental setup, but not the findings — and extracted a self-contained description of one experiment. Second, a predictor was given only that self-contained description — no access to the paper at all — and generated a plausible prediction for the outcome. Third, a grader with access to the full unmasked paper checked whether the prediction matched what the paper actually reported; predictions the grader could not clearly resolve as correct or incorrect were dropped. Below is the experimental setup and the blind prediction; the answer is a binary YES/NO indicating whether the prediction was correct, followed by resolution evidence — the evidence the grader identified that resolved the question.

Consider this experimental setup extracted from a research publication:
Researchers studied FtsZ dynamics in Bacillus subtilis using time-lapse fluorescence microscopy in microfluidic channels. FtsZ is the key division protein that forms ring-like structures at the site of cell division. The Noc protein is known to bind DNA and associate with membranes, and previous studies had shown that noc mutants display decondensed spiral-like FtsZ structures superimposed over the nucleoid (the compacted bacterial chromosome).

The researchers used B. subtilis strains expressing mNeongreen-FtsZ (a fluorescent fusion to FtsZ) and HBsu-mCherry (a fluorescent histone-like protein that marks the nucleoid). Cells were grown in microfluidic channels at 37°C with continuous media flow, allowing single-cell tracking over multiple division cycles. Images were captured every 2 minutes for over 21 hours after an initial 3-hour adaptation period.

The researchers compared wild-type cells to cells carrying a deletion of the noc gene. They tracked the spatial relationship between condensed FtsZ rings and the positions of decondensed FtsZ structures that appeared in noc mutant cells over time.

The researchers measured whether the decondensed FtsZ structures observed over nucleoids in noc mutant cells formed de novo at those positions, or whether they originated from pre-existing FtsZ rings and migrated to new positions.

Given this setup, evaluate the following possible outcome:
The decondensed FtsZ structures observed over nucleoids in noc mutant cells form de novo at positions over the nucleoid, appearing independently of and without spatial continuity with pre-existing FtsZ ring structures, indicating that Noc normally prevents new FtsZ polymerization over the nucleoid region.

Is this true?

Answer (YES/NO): NO